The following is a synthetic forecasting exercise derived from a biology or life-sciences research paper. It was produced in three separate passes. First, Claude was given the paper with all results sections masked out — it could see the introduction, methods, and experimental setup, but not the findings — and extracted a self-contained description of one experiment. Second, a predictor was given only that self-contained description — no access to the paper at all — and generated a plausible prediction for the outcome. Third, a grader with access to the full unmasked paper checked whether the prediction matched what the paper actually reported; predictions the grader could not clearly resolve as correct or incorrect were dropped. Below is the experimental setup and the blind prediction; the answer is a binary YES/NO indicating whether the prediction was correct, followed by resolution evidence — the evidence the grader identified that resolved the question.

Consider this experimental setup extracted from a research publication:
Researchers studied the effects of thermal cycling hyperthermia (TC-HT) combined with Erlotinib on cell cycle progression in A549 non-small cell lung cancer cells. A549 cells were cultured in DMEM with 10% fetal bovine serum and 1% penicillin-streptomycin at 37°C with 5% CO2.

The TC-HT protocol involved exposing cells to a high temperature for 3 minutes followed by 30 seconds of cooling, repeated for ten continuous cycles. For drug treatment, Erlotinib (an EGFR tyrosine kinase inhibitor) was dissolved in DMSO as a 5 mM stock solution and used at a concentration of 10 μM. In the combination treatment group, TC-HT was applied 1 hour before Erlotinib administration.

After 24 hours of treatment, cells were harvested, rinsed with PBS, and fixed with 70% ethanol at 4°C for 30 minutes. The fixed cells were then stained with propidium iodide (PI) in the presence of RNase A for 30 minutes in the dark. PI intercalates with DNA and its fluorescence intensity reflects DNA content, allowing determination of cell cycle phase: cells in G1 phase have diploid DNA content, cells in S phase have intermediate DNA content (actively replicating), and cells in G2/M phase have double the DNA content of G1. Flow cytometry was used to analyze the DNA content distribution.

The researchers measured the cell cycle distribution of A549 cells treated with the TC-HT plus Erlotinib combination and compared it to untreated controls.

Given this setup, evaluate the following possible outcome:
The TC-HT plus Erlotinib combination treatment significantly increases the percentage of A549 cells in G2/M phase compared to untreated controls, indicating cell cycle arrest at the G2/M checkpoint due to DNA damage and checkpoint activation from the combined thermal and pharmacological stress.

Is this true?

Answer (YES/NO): YES